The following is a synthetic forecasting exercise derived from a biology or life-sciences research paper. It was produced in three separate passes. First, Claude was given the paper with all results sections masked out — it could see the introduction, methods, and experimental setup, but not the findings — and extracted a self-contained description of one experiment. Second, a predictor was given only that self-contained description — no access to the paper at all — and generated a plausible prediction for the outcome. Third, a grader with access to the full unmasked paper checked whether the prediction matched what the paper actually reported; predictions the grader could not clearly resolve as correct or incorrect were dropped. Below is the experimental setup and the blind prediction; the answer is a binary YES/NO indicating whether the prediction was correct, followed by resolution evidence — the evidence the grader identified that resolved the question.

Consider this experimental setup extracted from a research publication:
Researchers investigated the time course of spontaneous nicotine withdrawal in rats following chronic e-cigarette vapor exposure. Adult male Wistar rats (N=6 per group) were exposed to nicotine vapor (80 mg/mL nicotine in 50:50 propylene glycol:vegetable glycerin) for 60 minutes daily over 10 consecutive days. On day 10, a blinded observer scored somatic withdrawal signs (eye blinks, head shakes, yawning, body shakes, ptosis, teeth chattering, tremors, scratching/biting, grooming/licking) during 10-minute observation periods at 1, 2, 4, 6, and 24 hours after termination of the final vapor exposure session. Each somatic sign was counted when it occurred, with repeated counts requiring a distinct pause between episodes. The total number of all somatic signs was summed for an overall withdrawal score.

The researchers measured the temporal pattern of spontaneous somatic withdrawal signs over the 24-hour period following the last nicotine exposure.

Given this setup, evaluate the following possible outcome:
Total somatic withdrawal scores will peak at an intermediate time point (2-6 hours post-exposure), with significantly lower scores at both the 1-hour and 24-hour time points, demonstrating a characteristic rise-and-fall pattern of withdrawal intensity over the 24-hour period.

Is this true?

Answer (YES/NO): NO